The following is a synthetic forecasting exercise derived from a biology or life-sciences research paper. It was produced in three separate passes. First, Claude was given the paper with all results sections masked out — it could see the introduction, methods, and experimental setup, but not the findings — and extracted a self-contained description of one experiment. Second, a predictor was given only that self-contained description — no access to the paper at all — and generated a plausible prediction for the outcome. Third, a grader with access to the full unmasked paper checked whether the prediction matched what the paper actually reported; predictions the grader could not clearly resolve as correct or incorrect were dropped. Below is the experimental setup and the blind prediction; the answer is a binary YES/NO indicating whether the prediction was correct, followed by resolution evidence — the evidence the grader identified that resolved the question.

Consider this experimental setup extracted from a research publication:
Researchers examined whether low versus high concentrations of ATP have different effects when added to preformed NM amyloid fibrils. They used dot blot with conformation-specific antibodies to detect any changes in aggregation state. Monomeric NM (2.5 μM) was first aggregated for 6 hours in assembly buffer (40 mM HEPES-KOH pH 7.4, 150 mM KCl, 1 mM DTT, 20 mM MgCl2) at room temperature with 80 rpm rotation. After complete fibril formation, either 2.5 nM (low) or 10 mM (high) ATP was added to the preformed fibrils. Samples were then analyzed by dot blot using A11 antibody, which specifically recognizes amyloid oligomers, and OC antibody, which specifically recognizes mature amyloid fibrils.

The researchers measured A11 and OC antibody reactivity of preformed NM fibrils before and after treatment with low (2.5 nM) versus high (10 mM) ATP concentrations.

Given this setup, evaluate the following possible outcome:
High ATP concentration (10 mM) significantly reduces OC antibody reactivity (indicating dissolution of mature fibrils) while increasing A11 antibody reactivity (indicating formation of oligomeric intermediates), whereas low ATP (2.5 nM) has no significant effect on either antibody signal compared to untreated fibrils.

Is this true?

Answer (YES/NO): NO